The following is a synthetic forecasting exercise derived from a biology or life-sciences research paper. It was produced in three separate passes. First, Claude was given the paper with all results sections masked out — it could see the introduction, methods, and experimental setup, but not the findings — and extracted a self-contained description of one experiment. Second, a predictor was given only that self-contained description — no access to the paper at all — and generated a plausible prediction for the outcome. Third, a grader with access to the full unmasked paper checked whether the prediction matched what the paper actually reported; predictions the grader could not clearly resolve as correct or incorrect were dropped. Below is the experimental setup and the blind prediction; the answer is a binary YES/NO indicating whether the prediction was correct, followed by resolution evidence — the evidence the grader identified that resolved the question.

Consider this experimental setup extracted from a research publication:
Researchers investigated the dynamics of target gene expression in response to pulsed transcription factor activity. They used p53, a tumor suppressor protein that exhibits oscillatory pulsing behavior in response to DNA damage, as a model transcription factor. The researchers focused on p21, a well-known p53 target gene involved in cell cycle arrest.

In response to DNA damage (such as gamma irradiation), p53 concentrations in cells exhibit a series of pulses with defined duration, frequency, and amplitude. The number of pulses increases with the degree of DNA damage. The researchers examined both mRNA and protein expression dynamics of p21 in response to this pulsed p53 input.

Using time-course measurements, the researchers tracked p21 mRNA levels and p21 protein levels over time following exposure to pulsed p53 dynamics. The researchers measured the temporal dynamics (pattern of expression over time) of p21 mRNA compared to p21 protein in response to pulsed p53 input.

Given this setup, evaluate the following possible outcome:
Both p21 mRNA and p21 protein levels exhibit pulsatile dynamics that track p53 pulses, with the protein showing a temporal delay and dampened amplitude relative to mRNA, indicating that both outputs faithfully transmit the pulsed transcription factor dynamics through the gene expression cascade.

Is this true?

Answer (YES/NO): NO